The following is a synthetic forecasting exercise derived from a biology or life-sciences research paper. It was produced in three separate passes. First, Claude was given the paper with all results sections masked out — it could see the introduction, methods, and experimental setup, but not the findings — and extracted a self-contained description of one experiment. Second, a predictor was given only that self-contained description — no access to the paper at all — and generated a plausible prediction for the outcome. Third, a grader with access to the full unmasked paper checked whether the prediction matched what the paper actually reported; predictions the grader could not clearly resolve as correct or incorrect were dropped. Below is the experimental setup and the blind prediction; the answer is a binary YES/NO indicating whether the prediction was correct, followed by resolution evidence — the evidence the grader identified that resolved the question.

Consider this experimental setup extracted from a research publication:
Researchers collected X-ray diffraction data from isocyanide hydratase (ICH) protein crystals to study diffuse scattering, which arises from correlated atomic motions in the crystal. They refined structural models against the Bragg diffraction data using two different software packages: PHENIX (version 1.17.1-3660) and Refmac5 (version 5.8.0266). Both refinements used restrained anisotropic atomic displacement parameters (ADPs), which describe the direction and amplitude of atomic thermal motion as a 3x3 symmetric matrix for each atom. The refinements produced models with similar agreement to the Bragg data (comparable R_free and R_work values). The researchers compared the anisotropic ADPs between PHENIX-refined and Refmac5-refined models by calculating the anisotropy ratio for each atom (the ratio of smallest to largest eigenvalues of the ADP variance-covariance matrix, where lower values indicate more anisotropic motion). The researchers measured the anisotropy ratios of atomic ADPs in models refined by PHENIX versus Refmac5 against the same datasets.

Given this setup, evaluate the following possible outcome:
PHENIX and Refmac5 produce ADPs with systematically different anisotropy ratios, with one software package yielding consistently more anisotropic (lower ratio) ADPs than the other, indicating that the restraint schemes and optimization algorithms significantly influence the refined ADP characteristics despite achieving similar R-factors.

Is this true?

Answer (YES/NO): YES